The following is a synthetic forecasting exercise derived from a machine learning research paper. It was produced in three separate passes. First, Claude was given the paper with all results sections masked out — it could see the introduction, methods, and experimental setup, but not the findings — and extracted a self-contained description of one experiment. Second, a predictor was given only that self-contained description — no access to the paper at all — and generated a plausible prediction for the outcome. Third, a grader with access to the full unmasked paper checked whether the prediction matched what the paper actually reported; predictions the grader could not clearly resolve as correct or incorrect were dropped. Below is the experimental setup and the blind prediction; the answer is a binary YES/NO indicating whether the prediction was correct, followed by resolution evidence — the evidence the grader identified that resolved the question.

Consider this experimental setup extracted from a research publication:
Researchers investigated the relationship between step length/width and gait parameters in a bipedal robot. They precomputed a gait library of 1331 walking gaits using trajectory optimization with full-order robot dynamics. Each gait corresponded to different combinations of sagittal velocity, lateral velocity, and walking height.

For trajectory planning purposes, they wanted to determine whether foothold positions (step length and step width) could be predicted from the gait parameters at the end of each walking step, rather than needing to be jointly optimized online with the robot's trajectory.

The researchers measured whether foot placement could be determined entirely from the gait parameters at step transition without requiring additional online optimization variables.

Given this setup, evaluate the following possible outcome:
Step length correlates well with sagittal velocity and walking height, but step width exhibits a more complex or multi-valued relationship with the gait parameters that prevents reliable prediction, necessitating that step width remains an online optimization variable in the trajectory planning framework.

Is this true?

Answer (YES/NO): NO